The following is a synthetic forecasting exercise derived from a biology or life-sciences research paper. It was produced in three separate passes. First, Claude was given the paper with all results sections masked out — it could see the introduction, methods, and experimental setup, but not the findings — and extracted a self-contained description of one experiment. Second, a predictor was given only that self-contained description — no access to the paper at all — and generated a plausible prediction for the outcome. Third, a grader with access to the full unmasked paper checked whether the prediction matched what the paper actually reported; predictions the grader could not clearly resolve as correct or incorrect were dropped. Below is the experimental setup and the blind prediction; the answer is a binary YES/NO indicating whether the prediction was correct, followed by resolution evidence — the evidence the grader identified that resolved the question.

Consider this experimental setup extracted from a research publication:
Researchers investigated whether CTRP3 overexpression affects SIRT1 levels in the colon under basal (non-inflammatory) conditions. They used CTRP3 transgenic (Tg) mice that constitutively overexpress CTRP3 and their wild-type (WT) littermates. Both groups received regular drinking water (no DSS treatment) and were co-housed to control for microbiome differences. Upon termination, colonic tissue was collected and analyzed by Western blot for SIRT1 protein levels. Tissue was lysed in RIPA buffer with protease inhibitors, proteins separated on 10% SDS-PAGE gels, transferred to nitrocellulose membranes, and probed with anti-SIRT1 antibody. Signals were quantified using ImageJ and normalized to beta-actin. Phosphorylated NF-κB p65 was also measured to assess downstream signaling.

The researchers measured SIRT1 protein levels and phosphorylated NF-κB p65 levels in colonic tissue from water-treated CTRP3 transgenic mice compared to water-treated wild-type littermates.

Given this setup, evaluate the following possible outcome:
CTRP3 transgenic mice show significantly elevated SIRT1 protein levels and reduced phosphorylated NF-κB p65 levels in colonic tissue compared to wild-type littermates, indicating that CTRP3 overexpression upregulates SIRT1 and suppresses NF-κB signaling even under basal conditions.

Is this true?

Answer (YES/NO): YES